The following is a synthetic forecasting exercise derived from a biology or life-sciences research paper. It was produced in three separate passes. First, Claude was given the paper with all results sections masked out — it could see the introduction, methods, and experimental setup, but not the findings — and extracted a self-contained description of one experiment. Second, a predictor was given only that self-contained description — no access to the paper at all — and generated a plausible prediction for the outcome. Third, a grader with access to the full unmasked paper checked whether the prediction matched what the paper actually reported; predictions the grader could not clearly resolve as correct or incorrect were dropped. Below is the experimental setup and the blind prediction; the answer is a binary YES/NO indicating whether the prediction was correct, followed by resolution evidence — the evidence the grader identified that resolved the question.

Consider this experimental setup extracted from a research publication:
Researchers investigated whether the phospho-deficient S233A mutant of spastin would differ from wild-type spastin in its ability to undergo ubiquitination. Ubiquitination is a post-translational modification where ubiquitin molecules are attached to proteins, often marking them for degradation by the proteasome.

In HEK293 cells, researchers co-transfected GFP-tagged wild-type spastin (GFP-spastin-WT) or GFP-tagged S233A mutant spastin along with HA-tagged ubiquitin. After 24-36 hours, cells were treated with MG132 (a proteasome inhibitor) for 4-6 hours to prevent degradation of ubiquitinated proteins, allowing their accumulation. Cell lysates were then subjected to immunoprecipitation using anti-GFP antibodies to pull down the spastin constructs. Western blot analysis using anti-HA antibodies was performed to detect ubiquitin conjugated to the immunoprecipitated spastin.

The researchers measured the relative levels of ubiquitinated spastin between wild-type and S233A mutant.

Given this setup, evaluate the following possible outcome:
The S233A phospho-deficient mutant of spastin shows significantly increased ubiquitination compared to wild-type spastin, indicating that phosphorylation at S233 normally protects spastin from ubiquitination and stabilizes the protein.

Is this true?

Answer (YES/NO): YES